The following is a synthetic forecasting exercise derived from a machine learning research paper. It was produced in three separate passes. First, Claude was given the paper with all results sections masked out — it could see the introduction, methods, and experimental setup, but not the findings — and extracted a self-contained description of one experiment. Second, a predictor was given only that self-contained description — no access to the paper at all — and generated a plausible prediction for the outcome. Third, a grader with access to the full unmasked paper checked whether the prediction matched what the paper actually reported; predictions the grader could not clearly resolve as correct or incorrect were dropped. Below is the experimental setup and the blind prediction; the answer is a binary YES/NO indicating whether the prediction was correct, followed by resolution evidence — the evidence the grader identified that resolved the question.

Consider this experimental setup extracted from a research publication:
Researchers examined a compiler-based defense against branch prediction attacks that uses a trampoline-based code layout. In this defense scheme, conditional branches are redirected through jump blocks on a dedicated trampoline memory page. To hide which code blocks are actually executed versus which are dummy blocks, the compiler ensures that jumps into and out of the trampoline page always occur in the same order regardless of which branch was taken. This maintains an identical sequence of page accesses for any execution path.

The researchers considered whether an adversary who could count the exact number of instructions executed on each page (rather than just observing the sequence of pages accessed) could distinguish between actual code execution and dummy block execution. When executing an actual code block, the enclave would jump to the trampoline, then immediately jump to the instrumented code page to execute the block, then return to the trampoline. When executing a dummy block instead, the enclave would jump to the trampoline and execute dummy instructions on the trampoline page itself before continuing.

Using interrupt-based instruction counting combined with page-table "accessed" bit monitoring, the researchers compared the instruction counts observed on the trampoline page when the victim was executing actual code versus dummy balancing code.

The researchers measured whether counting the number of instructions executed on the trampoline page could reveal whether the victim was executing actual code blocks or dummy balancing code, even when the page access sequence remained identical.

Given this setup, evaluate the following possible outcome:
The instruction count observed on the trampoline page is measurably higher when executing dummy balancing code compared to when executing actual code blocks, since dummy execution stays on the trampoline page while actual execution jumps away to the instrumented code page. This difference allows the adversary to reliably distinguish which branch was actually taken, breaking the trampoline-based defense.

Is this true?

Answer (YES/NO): YES